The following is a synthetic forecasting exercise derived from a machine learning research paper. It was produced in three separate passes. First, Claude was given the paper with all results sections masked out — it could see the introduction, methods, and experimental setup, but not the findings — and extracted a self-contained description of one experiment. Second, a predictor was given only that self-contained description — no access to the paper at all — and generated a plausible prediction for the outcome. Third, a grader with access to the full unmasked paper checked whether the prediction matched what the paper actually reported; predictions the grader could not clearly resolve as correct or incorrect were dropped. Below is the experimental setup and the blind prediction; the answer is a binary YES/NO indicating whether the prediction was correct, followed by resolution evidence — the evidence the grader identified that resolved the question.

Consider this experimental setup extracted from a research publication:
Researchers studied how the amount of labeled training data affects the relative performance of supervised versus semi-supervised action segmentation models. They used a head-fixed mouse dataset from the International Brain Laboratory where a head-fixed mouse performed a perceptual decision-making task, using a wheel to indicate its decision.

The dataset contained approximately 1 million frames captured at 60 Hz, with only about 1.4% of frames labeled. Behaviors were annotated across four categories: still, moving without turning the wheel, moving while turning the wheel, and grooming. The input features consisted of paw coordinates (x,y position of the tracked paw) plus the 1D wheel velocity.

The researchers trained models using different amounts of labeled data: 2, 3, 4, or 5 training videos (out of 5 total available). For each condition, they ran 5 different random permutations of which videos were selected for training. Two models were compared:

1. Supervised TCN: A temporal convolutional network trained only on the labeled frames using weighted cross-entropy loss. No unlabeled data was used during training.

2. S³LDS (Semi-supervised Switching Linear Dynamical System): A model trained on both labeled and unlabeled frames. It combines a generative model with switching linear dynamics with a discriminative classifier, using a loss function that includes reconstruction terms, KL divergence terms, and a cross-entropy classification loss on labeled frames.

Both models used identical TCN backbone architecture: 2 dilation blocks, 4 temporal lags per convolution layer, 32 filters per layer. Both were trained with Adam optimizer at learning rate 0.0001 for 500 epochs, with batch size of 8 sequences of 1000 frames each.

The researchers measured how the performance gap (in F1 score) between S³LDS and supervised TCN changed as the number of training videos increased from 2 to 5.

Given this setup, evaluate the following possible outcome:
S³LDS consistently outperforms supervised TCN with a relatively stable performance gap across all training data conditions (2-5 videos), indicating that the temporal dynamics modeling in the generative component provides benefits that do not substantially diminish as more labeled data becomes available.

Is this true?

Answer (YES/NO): NO